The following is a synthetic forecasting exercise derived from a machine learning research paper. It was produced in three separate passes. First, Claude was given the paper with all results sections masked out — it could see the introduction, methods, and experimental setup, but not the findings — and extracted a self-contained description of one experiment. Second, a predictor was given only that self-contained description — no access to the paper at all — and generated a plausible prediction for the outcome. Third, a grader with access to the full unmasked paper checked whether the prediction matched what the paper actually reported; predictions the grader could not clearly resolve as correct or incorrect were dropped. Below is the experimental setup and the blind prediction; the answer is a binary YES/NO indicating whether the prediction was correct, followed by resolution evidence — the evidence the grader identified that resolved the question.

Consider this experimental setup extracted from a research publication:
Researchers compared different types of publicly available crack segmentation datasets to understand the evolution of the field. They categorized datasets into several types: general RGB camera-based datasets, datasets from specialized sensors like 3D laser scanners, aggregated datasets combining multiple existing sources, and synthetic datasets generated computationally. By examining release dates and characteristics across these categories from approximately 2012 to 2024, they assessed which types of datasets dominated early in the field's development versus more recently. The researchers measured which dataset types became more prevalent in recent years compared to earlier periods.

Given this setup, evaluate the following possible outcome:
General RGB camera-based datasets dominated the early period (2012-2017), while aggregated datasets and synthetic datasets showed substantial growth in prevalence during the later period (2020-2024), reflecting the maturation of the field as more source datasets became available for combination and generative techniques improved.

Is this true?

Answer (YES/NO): YES